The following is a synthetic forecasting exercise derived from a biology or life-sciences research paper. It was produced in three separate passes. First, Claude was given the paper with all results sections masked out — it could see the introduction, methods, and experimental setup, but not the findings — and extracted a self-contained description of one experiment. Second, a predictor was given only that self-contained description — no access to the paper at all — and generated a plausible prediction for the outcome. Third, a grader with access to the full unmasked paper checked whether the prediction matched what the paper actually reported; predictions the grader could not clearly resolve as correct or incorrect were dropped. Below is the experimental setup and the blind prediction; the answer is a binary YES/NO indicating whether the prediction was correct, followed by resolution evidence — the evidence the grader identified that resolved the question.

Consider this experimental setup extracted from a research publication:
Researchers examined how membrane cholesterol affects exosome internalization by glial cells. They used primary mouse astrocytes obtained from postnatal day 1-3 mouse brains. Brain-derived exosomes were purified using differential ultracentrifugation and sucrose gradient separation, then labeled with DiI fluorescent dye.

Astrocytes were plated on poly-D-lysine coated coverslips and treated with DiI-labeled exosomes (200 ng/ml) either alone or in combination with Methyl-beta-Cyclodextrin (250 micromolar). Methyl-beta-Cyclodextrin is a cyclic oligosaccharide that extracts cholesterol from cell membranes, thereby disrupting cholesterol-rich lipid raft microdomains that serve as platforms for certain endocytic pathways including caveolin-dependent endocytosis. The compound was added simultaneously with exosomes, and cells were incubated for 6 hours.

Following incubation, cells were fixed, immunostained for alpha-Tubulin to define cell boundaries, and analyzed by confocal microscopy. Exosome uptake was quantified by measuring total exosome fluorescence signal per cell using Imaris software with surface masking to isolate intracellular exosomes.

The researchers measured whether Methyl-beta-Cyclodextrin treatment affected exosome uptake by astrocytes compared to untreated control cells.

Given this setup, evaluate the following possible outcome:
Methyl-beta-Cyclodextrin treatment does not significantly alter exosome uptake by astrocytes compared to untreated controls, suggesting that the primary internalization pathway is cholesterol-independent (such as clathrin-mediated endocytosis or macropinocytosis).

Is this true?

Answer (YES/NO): NO